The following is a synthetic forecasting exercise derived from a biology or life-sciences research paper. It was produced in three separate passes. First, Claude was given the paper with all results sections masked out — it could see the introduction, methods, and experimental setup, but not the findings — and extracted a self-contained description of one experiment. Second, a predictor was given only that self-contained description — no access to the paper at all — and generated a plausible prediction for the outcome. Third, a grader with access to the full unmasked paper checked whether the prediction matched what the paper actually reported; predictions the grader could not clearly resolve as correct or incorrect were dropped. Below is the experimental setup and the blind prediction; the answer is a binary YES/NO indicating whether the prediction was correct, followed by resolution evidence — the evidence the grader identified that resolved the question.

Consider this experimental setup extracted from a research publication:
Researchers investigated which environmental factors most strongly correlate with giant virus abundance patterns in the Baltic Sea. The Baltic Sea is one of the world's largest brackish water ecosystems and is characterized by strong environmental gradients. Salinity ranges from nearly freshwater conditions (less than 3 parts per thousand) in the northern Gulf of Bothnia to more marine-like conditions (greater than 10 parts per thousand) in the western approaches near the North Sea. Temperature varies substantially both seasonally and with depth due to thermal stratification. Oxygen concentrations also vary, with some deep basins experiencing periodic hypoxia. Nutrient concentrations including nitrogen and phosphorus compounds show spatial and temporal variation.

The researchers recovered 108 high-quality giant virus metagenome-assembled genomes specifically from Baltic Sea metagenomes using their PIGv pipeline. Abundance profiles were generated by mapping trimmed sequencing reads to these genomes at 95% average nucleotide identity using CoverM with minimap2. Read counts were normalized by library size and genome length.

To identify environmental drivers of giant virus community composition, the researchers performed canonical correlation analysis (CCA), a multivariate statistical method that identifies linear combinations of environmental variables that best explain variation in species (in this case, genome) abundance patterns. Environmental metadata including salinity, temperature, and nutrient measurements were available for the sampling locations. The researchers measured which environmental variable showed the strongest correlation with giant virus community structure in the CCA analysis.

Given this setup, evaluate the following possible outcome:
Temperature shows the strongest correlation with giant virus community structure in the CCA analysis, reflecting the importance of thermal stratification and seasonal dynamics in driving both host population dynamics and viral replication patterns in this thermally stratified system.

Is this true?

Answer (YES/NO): NO